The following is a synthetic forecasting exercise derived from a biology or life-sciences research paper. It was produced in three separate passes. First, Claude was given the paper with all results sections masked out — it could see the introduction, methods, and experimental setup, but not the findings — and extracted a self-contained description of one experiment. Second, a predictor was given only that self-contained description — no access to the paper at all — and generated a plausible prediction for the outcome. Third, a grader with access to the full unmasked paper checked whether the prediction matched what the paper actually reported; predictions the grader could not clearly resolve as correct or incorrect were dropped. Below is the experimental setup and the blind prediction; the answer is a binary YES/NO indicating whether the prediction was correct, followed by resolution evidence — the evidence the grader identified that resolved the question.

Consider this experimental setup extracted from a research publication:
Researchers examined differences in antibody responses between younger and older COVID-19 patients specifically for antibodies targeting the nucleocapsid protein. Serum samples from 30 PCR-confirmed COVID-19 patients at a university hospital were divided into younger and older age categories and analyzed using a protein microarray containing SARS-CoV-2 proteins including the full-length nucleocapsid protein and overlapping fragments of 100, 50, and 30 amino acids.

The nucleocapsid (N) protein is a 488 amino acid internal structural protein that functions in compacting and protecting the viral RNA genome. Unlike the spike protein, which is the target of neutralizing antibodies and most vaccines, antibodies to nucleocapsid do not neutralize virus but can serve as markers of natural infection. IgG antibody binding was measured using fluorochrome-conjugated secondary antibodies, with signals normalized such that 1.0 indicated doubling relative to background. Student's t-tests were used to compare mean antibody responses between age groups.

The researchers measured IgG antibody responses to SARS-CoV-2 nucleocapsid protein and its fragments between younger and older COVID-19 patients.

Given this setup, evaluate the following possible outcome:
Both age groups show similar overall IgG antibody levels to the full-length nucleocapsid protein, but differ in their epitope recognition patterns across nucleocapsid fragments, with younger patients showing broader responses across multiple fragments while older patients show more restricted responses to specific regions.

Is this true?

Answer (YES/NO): NO